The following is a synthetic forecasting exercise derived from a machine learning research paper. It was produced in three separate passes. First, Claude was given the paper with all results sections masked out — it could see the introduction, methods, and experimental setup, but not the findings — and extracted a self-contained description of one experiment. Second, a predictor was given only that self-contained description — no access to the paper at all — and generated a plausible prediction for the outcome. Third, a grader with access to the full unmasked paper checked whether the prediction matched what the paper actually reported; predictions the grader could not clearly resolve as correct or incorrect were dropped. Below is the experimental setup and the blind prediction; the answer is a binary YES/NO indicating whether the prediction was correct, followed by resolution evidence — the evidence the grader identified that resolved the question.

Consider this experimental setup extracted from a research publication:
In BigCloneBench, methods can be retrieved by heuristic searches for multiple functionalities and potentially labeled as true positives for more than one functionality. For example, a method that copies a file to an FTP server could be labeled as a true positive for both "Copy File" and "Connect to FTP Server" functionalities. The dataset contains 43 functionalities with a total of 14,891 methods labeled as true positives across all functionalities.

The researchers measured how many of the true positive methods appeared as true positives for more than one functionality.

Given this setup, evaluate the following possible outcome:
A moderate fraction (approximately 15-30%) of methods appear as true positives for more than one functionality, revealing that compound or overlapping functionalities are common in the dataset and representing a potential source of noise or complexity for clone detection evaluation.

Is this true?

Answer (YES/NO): NO